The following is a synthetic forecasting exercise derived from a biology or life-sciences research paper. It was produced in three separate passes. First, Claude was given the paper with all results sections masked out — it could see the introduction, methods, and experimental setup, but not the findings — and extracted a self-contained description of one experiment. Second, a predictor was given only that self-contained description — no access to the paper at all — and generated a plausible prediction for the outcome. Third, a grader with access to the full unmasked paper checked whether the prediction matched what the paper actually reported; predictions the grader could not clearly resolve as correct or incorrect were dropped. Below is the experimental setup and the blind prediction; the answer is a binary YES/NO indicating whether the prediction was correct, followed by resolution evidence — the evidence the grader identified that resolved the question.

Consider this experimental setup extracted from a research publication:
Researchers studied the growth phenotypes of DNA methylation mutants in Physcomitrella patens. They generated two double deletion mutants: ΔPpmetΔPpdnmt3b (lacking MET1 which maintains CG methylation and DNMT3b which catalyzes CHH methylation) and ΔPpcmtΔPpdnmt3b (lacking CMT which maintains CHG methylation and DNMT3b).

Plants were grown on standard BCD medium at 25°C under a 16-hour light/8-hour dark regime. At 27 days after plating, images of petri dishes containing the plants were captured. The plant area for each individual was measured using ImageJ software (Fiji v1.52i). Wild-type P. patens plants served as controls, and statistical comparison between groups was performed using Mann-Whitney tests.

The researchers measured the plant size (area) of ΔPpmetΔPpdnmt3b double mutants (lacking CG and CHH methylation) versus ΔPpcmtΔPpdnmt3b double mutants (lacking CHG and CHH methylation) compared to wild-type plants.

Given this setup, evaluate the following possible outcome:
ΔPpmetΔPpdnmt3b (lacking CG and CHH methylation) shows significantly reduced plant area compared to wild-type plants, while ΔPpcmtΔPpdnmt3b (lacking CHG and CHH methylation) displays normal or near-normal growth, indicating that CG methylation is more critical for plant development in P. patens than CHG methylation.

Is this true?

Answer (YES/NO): NO